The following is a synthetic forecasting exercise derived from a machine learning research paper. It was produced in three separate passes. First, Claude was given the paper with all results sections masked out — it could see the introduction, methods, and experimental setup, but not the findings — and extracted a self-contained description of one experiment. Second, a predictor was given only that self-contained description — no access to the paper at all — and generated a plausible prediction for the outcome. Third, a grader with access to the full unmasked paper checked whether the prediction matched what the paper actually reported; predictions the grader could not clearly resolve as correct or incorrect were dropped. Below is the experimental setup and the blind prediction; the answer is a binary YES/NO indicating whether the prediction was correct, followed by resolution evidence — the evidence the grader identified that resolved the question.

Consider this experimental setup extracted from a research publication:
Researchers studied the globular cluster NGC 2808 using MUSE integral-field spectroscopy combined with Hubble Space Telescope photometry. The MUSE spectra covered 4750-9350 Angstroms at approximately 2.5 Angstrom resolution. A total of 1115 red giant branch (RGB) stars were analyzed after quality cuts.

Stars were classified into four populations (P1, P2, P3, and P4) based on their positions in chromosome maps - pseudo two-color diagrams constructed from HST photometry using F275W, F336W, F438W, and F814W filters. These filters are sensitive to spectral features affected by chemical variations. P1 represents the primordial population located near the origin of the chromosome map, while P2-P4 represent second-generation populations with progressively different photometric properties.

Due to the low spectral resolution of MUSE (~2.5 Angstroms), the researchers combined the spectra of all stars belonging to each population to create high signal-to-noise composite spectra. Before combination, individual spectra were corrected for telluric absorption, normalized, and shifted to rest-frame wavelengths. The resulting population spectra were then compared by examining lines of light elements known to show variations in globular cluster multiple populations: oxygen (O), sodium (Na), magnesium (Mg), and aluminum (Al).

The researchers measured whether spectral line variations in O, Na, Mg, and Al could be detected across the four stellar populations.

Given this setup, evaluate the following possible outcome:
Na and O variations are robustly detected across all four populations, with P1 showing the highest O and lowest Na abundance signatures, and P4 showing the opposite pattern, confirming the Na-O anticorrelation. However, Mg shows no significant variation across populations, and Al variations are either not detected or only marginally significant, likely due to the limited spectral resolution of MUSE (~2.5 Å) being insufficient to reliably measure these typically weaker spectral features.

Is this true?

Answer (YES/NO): NO